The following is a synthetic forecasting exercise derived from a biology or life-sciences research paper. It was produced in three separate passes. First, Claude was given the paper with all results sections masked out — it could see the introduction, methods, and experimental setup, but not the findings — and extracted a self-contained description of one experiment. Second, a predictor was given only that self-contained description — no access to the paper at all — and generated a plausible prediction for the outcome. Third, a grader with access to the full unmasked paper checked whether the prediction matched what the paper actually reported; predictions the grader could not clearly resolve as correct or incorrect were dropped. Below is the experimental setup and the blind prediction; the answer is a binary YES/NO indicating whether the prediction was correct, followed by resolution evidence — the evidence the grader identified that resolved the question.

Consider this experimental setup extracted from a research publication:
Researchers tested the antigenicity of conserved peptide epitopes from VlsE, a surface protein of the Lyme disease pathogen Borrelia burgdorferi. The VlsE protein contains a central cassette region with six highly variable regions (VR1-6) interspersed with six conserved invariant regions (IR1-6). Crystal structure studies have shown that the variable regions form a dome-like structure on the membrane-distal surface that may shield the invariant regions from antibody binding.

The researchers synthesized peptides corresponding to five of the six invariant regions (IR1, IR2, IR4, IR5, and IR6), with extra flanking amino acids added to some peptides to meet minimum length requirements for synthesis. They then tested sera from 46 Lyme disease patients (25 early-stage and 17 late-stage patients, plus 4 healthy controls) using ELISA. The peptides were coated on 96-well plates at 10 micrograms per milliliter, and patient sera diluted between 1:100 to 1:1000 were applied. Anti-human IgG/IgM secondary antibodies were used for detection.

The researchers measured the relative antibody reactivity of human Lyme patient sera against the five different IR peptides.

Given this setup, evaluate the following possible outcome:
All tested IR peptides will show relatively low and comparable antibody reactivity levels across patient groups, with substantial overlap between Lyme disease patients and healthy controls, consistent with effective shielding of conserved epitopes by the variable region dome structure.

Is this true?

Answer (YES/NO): NO